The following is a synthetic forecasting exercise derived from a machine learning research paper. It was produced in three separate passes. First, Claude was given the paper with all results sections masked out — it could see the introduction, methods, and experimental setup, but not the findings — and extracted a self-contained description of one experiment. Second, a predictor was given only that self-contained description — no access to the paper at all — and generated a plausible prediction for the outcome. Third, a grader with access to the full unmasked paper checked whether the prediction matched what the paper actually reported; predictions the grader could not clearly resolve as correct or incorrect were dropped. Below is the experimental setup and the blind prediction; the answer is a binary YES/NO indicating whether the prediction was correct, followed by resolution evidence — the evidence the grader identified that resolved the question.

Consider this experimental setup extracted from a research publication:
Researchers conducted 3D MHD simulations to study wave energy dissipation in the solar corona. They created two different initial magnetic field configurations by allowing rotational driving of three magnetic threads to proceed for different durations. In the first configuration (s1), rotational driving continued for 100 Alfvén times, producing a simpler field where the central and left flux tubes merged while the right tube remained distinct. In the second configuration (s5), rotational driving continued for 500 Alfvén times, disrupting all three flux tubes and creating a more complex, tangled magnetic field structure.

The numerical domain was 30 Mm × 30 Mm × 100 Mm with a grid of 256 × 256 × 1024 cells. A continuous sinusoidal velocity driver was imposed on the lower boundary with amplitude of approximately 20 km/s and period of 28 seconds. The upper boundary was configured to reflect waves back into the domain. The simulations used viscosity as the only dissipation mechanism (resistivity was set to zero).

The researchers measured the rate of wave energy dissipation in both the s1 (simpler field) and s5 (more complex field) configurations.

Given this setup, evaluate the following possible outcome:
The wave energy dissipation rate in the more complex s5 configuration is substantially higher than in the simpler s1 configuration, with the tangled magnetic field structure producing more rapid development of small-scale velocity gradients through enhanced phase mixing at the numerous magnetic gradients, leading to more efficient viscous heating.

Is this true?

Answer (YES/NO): YES